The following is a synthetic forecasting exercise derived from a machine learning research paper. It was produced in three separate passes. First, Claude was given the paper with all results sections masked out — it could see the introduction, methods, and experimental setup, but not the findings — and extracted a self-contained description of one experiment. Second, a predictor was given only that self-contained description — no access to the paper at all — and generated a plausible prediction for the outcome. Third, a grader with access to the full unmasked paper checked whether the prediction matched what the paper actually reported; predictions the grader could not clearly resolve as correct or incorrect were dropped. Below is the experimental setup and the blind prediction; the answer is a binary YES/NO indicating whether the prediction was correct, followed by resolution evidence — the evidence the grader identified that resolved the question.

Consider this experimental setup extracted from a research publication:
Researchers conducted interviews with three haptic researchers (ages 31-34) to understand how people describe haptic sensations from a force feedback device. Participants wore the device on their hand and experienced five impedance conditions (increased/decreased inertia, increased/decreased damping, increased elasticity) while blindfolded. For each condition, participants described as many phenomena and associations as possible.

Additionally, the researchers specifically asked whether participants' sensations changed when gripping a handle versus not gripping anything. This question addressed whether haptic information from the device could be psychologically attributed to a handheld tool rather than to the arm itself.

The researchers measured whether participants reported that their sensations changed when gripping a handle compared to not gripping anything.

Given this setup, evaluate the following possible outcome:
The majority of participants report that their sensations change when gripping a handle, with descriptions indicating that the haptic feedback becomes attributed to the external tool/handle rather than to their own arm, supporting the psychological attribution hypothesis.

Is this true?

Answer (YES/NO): YES